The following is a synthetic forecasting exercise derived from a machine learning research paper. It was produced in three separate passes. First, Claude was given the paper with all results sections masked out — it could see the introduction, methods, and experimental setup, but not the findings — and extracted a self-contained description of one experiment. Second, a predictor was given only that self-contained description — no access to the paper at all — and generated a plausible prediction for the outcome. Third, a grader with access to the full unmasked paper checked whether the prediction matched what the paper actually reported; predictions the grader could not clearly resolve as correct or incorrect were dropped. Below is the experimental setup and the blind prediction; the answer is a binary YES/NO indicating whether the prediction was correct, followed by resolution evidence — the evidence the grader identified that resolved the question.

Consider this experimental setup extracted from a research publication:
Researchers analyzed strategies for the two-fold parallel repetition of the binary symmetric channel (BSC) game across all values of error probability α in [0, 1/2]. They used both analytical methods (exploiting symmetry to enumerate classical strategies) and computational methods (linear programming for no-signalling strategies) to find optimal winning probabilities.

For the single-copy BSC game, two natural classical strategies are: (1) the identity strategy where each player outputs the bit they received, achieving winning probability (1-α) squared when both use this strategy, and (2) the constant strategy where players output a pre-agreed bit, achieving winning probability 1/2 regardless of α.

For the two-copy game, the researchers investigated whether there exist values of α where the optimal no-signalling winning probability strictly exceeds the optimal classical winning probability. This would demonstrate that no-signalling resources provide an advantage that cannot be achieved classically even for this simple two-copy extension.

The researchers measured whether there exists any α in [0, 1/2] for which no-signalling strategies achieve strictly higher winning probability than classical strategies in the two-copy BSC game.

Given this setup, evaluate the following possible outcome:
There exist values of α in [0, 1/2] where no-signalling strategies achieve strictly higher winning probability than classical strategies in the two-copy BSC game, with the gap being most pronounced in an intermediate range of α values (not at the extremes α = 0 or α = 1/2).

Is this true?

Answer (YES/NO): YES